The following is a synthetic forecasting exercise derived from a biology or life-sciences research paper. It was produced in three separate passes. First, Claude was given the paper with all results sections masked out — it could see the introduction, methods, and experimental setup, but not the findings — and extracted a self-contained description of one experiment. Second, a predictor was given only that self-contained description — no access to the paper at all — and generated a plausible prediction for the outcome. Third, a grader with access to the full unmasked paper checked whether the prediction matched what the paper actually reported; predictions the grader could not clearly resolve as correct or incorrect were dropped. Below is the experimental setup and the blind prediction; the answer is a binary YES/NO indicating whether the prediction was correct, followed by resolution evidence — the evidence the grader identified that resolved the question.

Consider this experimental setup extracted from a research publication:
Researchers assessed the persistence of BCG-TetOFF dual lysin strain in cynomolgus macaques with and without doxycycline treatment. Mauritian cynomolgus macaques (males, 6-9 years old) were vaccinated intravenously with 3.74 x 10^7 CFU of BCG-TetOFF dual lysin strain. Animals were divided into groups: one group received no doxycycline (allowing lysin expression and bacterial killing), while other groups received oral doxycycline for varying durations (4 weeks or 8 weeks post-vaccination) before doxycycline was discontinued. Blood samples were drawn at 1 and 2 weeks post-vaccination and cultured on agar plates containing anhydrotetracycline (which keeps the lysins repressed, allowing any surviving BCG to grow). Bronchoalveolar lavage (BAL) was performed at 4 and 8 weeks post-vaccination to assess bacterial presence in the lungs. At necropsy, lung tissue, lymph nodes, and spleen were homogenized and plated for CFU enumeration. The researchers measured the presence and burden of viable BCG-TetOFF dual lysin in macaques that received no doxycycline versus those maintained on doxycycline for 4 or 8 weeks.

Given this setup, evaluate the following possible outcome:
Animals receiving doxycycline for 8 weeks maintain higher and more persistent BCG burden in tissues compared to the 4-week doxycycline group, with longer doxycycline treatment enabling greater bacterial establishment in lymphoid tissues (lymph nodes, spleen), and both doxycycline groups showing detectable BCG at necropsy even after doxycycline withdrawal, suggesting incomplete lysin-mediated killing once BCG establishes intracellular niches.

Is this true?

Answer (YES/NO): NO